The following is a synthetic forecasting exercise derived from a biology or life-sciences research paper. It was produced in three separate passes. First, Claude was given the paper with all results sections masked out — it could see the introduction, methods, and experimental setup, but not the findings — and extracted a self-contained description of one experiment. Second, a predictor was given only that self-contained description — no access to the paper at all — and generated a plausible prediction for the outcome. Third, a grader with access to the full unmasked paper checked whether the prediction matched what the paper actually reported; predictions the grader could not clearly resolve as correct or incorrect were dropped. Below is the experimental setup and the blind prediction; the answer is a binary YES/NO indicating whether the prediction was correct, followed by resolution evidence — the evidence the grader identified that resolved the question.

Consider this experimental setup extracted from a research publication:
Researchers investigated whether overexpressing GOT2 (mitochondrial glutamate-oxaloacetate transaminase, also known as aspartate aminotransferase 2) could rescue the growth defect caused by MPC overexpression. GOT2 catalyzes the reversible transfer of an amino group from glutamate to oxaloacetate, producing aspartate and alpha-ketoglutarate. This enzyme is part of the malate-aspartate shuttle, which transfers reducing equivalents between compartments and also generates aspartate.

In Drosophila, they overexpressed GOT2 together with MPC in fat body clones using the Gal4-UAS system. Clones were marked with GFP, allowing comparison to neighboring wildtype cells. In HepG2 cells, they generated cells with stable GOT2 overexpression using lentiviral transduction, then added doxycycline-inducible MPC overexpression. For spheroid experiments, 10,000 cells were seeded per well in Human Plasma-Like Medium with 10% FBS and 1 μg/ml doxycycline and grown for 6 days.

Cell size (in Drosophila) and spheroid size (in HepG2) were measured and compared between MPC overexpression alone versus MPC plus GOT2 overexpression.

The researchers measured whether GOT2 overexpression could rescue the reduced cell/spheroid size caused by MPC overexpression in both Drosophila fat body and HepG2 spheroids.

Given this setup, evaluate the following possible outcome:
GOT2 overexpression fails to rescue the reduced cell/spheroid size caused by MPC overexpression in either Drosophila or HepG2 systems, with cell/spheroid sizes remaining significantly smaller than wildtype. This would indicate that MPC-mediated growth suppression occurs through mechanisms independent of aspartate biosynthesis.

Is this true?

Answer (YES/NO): NO